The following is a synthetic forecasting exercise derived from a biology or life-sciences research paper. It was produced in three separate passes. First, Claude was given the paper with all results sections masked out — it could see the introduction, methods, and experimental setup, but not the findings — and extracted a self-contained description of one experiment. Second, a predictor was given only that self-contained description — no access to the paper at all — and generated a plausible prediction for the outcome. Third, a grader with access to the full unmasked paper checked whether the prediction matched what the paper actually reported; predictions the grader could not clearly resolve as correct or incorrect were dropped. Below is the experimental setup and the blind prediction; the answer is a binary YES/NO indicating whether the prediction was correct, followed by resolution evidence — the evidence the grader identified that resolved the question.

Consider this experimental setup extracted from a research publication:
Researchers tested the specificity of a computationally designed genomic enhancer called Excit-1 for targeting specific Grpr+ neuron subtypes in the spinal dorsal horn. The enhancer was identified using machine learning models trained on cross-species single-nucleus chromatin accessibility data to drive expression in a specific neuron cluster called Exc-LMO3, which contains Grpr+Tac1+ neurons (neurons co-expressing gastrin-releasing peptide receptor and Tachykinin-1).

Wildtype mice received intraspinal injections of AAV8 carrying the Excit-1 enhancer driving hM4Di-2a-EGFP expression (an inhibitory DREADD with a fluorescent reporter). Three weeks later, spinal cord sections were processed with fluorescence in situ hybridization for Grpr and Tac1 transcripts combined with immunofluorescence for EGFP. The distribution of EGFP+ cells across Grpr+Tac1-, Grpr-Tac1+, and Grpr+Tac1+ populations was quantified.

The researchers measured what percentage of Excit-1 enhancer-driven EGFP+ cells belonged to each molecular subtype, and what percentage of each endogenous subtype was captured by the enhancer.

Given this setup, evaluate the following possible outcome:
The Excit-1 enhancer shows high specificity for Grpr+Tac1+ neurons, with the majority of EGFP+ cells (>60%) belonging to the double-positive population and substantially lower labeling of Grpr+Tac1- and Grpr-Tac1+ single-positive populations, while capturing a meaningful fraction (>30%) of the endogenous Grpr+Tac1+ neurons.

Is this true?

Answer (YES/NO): NO